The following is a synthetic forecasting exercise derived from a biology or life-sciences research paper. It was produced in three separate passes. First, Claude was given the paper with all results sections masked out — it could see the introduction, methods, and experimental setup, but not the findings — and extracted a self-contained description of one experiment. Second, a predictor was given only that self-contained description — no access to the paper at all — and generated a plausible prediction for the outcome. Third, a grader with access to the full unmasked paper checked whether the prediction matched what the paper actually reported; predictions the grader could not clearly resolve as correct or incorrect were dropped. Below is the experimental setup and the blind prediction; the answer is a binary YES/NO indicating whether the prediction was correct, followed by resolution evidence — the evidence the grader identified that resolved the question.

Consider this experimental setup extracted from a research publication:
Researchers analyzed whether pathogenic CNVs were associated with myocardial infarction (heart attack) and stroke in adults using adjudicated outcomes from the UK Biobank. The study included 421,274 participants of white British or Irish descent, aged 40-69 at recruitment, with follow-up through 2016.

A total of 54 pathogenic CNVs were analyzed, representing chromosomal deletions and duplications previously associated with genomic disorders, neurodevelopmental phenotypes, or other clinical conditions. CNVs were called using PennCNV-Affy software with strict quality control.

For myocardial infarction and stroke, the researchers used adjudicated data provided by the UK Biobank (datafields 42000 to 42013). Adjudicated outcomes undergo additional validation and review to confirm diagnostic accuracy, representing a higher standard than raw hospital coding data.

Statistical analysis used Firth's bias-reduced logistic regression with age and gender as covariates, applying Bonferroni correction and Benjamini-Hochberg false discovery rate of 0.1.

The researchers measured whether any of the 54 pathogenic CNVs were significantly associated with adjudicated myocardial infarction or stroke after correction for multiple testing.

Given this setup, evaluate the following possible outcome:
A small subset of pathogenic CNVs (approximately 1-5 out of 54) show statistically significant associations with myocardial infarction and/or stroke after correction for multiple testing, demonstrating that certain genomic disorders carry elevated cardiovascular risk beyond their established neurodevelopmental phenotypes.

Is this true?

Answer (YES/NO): NO